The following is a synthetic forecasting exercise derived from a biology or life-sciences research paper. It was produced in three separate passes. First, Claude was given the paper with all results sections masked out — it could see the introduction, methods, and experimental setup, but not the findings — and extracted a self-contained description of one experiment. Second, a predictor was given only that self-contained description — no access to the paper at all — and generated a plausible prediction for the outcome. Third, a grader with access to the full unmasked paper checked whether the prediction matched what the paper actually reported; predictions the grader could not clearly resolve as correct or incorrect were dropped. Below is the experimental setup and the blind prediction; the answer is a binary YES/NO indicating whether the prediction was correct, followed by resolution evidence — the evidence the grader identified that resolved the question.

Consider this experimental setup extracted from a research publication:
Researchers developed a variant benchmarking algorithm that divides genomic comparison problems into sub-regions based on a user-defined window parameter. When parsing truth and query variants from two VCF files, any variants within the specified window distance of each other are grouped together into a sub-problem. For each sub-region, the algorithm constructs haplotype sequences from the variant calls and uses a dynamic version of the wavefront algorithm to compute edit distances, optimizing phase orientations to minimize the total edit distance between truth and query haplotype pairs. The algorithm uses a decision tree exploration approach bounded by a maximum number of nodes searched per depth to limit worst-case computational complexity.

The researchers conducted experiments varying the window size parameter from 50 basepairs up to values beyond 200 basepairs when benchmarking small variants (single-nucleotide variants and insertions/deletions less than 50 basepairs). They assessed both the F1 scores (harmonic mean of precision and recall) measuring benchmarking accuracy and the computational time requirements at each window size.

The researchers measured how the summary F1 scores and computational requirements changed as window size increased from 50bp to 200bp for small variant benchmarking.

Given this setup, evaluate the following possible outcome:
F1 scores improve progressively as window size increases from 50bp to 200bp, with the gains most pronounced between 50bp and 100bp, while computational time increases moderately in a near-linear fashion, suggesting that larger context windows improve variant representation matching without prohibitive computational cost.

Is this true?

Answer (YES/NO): NO